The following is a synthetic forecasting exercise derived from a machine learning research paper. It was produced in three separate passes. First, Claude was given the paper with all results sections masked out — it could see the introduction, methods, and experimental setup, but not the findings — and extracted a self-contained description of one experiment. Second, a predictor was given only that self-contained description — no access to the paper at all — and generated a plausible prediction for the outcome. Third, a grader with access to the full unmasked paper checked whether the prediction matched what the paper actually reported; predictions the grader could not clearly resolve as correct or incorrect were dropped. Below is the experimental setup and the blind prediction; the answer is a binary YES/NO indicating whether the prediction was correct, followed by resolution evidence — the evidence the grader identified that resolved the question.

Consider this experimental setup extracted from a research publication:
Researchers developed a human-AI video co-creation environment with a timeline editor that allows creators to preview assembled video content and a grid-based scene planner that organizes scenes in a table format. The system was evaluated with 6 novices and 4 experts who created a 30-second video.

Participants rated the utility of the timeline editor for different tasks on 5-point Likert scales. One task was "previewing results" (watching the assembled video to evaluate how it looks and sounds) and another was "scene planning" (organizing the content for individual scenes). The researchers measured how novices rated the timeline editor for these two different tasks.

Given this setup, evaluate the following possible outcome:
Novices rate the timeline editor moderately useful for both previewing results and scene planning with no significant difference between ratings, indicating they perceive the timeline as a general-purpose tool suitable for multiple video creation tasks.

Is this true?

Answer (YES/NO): NO